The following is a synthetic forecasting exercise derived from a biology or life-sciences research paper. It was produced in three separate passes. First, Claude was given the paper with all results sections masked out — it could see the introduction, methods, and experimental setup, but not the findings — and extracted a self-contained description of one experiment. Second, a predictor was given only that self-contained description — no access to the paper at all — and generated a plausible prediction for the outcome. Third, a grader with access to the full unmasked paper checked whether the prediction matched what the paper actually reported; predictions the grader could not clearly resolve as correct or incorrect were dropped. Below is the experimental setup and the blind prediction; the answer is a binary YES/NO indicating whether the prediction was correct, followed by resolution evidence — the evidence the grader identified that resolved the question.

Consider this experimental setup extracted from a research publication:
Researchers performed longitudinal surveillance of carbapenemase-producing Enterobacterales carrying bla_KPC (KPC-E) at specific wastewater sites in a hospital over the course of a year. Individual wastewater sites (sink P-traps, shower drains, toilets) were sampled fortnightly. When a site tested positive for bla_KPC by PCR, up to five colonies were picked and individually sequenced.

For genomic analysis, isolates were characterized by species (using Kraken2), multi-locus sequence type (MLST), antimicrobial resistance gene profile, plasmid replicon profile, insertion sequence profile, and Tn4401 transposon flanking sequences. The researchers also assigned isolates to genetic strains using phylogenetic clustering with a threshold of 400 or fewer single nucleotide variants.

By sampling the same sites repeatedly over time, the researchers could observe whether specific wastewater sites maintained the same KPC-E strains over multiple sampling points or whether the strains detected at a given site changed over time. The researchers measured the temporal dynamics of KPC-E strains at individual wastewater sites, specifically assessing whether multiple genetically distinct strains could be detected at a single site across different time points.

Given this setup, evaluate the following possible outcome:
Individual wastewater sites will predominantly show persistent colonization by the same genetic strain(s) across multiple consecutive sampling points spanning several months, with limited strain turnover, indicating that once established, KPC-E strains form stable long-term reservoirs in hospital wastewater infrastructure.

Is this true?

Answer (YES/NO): NO